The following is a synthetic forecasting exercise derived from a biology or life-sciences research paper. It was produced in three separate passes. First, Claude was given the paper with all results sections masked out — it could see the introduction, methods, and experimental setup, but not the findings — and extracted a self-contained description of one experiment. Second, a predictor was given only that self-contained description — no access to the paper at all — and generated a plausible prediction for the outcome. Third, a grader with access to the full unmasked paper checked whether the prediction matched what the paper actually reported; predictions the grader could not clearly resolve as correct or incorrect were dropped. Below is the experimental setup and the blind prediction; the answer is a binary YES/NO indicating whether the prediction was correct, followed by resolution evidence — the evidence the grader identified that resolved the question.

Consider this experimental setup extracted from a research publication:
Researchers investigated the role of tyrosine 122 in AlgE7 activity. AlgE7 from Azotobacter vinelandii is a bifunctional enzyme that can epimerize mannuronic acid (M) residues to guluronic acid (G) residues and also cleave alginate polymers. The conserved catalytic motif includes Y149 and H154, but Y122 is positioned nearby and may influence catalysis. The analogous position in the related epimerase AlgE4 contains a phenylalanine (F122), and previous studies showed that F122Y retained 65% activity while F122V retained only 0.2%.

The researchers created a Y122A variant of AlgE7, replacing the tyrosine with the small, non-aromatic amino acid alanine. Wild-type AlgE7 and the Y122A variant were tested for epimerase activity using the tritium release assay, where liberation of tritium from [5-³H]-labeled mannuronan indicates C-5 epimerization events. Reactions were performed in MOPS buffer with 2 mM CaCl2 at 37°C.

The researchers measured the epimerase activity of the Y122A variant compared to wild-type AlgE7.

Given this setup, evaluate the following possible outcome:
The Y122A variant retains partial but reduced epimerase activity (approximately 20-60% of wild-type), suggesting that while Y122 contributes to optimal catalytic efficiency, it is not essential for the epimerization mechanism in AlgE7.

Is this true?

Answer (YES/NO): NO